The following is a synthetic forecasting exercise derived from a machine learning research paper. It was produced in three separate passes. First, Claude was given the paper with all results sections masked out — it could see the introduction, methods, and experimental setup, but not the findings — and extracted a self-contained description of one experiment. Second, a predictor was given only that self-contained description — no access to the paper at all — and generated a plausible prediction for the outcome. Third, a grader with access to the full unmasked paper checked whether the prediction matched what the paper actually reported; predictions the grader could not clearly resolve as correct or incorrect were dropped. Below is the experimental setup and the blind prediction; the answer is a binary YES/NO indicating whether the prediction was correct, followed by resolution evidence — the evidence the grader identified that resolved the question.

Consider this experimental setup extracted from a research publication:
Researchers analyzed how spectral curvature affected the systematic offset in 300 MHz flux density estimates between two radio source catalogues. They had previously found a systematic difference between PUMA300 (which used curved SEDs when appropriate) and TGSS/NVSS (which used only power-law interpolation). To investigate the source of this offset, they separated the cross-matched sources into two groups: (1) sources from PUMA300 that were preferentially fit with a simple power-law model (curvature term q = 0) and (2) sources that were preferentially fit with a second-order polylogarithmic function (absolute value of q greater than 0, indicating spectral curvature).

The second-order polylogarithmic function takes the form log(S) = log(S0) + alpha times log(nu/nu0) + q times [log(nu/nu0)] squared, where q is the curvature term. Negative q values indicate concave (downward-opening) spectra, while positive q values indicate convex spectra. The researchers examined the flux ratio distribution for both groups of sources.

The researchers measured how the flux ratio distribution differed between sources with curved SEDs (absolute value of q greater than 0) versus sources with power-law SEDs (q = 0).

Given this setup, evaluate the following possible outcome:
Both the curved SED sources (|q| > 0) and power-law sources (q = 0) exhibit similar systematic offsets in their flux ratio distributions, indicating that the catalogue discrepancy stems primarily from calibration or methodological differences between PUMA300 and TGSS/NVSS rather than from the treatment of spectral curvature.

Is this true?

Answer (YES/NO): NO